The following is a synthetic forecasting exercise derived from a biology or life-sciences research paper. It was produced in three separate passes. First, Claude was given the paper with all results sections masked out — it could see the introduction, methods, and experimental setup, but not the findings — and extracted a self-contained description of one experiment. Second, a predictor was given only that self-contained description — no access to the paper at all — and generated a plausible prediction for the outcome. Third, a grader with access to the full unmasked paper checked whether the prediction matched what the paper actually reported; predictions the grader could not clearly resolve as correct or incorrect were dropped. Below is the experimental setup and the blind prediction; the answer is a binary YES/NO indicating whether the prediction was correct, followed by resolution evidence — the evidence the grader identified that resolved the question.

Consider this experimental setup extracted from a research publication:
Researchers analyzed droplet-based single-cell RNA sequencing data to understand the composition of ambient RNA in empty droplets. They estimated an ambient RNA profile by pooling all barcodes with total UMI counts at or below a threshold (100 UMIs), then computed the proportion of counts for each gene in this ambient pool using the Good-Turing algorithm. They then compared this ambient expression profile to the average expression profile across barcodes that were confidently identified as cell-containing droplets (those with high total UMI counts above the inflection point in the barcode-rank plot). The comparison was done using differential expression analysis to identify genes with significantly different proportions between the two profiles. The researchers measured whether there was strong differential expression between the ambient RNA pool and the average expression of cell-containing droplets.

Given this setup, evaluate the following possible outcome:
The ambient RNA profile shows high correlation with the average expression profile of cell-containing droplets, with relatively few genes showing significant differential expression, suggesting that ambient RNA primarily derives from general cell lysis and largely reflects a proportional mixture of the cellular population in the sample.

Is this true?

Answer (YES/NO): YES